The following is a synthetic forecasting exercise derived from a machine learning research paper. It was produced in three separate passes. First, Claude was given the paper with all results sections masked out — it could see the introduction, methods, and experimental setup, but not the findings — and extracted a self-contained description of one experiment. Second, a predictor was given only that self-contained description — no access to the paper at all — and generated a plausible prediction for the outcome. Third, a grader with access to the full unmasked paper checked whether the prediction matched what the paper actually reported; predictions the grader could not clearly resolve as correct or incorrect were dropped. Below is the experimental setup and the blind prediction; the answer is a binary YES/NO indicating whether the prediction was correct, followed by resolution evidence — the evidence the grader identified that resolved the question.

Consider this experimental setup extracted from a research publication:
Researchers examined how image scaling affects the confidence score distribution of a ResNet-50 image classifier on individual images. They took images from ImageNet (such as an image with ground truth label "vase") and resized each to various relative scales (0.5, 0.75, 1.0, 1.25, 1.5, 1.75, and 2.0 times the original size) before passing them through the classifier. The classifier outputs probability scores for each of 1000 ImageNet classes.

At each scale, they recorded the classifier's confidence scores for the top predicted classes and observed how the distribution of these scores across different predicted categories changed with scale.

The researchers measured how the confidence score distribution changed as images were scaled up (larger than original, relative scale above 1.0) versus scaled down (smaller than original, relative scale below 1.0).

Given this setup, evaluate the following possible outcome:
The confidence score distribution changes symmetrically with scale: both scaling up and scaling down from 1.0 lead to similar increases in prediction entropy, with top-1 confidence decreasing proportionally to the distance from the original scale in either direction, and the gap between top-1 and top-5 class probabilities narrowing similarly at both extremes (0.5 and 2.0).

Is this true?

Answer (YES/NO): NO